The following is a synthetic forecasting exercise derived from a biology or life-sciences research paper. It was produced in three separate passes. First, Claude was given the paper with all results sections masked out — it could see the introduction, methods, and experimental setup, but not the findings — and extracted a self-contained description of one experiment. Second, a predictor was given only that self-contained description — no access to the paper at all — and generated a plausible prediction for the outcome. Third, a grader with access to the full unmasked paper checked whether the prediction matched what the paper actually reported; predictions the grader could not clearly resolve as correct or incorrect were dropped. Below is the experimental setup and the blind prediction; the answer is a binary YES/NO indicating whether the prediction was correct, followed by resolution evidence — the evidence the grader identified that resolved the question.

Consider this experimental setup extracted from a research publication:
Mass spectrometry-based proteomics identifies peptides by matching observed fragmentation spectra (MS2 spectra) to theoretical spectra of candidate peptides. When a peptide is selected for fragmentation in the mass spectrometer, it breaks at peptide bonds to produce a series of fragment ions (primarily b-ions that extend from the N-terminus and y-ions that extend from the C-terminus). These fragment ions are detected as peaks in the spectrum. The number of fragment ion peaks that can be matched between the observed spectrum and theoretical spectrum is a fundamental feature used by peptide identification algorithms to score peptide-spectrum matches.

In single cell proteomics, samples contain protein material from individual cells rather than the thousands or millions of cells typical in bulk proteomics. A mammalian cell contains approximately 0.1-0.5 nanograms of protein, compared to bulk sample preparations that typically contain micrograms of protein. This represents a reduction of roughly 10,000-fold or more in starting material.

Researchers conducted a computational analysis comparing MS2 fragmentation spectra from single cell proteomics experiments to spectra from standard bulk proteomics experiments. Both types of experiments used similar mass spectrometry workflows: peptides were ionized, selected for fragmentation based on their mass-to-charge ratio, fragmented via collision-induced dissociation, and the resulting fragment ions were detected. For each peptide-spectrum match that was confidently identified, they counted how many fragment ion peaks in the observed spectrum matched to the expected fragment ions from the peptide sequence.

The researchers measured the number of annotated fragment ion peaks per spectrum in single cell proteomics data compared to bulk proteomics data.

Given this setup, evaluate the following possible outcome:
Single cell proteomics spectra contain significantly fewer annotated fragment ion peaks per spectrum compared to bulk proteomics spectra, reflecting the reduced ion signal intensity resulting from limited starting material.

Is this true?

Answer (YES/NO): YES